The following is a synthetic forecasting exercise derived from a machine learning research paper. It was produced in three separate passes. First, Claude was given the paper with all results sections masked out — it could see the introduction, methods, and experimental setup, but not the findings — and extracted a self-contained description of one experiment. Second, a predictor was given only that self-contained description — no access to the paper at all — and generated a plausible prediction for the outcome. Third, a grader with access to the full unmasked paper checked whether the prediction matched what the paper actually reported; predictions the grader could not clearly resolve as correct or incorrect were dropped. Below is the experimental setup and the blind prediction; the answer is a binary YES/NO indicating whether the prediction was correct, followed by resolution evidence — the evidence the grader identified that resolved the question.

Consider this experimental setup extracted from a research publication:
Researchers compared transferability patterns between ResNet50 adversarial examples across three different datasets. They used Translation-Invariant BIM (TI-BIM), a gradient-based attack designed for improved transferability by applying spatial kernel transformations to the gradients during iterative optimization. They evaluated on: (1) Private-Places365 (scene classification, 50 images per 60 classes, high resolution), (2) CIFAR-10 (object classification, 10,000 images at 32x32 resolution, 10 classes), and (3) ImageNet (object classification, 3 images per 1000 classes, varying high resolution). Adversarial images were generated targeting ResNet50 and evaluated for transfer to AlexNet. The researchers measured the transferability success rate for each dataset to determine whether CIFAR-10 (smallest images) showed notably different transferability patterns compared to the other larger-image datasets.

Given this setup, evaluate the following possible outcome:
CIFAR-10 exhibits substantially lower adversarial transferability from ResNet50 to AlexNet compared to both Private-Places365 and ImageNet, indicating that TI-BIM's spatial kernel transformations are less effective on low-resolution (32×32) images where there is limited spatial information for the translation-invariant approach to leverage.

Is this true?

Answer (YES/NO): NO